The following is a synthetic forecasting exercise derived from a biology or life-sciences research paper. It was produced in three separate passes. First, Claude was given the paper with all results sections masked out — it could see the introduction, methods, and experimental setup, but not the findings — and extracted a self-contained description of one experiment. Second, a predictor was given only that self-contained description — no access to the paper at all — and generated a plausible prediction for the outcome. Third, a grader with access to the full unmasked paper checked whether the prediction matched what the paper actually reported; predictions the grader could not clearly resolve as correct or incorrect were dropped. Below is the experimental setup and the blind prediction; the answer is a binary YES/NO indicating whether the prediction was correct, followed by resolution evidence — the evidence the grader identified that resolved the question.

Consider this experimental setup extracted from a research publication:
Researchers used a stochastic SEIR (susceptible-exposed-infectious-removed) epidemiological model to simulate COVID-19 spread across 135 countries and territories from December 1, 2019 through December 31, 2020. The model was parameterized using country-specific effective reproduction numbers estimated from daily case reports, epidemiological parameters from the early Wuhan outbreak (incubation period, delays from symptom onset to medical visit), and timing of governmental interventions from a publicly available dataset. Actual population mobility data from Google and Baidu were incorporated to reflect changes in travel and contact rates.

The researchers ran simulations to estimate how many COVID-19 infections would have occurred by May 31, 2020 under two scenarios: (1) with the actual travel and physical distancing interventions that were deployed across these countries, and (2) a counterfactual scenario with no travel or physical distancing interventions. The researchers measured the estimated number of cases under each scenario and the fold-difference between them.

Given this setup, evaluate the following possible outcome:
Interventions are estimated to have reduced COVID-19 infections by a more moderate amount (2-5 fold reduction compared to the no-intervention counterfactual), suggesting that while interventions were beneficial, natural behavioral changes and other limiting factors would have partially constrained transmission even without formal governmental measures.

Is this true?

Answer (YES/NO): NO